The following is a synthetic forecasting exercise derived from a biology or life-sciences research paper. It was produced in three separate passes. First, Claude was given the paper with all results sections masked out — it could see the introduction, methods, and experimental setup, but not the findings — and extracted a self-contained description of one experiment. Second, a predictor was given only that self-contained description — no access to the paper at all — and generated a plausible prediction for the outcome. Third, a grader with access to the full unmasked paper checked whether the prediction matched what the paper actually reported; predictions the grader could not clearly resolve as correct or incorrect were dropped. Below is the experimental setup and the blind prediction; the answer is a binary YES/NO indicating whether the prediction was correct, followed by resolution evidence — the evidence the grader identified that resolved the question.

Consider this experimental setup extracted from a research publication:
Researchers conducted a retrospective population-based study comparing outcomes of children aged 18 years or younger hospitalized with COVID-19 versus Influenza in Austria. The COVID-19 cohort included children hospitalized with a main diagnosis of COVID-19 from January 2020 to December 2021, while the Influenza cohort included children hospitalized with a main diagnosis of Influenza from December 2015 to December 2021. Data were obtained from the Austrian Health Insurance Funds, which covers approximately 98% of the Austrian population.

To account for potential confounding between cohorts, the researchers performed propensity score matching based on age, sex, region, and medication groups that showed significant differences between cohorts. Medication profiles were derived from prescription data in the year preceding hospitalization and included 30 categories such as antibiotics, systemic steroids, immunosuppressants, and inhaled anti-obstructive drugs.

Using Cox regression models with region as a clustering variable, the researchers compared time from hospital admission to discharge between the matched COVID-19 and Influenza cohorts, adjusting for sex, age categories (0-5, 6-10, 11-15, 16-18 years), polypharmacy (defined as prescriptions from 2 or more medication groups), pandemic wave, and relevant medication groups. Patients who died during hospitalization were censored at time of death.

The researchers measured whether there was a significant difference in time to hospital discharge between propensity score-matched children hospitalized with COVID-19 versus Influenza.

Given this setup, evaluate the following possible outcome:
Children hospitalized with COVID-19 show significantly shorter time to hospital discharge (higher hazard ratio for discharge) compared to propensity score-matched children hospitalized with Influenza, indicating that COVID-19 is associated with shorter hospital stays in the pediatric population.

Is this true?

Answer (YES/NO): NO